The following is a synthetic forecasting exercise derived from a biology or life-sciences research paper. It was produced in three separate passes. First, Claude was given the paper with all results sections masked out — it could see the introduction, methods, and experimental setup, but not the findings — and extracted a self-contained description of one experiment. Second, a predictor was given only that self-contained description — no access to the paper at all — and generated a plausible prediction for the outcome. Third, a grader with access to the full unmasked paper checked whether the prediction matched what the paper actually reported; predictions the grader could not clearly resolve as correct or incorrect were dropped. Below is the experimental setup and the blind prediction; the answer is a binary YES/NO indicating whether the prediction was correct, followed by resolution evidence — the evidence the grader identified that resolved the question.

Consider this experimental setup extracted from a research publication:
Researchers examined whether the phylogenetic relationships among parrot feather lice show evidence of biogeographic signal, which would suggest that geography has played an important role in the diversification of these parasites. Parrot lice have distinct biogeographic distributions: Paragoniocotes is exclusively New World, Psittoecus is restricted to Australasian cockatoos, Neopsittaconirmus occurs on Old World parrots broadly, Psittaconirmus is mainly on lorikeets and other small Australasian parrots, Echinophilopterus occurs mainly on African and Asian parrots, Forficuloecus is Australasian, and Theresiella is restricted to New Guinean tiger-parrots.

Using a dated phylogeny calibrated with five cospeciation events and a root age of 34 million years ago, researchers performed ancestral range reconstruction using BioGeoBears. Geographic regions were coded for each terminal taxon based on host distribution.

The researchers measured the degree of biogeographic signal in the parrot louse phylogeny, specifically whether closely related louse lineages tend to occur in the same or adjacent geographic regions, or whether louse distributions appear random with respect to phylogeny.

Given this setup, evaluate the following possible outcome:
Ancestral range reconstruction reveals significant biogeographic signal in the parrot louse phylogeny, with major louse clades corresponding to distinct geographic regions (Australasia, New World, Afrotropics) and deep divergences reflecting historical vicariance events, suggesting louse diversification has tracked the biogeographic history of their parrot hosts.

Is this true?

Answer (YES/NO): YES